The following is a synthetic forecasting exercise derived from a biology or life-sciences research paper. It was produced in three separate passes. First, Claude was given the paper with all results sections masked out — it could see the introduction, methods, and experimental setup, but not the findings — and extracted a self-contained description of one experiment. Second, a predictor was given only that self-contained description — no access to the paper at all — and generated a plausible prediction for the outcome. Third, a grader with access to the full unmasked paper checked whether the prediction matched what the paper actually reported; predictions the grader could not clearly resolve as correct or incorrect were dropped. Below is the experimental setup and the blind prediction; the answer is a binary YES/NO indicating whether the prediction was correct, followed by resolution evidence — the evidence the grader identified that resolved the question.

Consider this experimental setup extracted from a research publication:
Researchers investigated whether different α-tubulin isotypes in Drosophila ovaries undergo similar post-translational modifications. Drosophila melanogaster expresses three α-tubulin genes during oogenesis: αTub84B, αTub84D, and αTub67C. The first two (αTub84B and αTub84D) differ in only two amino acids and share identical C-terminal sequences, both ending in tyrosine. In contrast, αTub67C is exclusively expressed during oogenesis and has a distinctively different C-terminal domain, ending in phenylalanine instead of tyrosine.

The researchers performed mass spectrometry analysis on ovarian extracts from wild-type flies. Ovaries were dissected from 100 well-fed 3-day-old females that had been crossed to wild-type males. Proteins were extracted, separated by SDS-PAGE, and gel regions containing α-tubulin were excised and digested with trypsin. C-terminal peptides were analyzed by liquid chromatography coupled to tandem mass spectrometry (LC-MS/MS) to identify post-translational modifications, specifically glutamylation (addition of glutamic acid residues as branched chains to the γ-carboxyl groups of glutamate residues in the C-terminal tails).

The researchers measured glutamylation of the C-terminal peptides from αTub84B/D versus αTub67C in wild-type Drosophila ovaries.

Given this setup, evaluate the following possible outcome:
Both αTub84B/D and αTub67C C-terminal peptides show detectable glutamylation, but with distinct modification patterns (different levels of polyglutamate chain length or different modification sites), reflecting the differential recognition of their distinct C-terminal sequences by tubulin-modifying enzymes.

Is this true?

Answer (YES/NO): NO